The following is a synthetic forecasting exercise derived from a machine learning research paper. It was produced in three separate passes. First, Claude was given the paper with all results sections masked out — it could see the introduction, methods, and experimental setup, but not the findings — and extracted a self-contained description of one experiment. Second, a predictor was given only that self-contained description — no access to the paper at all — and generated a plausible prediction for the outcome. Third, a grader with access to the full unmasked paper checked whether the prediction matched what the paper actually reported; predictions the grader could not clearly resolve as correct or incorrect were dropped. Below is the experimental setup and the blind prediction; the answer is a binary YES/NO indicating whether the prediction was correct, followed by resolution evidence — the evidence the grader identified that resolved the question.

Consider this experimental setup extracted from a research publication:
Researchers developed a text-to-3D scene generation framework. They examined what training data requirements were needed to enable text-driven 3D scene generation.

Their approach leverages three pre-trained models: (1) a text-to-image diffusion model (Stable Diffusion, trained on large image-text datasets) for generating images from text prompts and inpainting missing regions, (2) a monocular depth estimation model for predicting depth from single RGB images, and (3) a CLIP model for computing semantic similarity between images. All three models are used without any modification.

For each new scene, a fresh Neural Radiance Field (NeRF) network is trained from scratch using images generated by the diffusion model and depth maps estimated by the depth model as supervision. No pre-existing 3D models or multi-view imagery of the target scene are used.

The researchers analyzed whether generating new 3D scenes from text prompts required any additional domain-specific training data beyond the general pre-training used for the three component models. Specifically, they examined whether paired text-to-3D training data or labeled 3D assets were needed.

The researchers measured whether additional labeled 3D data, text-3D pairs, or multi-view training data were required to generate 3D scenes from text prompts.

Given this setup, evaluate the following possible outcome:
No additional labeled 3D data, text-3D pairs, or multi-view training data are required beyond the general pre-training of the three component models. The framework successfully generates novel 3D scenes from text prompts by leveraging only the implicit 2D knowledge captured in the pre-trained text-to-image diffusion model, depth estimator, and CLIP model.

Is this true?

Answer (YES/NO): YES